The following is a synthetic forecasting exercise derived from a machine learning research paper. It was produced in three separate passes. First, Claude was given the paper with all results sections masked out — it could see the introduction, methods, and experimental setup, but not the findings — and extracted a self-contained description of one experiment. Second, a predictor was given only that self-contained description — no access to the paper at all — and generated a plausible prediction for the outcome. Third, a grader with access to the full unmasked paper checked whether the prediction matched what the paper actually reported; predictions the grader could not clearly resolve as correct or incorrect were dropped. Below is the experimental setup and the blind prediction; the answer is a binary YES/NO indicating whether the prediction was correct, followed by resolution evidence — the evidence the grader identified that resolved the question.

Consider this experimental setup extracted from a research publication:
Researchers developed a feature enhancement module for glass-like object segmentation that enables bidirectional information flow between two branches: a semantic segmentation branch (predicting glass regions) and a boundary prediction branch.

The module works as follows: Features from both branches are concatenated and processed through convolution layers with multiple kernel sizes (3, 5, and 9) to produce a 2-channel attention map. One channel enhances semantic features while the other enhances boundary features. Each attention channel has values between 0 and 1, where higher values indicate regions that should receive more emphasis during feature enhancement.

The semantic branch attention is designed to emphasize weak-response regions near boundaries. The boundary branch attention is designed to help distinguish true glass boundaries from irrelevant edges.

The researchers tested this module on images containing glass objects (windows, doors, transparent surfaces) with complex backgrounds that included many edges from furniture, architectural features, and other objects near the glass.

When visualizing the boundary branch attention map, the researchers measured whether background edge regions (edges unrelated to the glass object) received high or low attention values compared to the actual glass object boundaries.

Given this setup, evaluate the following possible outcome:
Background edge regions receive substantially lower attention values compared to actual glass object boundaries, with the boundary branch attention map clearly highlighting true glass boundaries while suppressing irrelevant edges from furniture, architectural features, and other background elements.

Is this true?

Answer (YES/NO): YES